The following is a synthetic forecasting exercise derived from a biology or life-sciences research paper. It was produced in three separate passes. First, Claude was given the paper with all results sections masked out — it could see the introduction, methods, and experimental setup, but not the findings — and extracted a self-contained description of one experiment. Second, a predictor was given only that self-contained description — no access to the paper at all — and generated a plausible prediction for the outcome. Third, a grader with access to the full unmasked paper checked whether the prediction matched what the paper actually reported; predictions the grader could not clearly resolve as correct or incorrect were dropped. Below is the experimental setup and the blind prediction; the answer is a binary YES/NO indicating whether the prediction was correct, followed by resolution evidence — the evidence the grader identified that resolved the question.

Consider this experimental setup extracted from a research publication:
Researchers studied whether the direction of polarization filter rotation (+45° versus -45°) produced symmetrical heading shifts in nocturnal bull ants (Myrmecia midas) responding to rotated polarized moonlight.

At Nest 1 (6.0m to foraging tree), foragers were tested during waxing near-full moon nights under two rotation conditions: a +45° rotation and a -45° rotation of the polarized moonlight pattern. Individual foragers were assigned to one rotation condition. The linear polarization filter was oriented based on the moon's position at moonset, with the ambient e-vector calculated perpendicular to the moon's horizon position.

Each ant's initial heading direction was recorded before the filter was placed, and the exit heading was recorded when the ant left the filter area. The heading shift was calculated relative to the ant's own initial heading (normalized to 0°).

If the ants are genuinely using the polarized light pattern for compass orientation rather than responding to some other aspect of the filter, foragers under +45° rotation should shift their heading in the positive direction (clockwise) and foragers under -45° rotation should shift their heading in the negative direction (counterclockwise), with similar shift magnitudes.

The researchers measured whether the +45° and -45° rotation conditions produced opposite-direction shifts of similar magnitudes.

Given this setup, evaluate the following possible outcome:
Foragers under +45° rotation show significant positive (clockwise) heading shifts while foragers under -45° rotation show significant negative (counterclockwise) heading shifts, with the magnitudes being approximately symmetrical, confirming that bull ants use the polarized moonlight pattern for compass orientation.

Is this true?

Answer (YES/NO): YES